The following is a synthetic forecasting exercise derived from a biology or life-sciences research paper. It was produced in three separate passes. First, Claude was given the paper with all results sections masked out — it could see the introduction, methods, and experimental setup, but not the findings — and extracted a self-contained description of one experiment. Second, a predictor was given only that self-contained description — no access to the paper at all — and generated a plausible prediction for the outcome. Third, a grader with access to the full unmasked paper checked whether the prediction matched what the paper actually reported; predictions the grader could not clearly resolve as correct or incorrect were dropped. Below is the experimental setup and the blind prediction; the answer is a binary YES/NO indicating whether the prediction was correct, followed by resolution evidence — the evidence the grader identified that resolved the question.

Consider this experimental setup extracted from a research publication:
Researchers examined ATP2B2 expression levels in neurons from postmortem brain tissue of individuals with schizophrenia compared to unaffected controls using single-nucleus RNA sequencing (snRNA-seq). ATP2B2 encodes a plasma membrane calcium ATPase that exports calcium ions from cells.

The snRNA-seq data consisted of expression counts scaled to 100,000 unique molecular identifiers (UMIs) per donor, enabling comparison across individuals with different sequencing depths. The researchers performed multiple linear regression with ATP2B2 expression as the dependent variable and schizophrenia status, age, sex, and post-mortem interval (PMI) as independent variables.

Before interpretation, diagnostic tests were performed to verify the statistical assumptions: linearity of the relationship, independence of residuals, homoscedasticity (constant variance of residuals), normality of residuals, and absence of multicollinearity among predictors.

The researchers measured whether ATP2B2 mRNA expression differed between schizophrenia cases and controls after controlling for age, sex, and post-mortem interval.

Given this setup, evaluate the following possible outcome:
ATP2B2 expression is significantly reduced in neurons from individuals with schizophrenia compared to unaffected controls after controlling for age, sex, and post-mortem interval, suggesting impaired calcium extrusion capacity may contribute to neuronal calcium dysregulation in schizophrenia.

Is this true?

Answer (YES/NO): NO